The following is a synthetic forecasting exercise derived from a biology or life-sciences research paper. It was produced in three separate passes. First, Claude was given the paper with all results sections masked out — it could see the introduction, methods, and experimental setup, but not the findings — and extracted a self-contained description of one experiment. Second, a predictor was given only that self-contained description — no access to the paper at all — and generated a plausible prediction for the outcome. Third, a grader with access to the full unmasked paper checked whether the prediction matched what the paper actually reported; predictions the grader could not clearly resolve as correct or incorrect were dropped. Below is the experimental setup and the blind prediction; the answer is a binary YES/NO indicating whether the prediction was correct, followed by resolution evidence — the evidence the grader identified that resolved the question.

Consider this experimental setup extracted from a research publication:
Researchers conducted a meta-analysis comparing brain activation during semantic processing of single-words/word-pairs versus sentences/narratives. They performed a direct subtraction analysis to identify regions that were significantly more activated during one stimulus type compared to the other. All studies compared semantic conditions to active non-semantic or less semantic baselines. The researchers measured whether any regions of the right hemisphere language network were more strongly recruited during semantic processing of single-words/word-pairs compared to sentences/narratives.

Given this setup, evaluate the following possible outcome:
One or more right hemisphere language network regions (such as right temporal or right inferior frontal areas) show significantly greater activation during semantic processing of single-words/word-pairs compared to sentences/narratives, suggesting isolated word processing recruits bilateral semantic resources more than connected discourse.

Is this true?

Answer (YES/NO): NO